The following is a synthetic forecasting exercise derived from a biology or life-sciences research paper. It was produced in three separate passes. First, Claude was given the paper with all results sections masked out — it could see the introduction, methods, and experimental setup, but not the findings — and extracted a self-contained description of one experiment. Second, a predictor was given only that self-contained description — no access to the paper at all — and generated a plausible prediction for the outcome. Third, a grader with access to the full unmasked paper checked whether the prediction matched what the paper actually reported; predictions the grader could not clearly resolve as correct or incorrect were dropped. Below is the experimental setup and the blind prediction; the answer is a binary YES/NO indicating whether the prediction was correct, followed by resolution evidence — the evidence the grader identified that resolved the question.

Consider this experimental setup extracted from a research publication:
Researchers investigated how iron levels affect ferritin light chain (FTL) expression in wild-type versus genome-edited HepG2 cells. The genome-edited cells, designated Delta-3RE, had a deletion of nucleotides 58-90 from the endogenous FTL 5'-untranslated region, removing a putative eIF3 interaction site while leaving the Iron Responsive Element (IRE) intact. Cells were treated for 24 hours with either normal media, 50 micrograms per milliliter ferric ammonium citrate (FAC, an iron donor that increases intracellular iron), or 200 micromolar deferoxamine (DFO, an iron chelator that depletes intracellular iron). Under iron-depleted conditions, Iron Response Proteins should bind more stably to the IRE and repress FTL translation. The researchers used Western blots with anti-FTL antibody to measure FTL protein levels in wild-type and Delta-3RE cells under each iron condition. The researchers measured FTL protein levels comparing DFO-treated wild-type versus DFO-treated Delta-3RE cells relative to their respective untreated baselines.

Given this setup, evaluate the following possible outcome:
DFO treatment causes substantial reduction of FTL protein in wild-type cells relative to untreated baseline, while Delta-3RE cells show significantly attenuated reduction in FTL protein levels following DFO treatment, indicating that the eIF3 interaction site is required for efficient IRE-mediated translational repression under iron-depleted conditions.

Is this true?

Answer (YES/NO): NO